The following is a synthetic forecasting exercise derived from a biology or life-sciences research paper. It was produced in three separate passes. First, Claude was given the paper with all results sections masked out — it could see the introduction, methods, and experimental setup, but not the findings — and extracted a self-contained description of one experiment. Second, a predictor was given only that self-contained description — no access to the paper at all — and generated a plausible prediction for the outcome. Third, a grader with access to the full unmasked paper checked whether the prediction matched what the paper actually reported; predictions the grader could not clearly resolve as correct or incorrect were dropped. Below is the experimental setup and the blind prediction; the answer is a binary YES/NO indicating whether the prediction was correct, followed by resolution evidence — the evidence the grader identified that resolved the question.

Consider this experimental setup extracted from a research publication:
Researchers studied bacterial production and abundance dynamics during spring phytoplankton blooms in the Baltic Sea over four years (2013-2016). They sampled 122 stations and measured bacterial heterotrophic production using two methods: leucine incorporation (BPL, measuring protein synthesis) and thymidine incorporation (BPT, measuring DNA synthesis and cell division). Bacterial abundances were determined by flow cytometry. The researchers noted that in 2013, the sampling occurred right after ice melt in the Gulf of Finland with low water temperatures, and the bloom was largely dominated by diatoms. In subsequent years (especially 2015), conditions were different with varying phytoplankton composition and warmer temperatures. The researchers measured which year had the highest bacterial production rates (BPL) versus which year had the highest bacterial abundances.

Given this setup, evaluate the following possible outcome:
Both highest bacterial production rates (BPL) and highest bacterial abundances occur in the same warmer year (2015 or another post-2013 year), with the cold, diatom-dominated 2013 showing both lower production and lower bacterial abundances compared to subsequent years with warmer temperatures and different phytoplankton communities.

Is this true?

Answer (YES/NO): NO